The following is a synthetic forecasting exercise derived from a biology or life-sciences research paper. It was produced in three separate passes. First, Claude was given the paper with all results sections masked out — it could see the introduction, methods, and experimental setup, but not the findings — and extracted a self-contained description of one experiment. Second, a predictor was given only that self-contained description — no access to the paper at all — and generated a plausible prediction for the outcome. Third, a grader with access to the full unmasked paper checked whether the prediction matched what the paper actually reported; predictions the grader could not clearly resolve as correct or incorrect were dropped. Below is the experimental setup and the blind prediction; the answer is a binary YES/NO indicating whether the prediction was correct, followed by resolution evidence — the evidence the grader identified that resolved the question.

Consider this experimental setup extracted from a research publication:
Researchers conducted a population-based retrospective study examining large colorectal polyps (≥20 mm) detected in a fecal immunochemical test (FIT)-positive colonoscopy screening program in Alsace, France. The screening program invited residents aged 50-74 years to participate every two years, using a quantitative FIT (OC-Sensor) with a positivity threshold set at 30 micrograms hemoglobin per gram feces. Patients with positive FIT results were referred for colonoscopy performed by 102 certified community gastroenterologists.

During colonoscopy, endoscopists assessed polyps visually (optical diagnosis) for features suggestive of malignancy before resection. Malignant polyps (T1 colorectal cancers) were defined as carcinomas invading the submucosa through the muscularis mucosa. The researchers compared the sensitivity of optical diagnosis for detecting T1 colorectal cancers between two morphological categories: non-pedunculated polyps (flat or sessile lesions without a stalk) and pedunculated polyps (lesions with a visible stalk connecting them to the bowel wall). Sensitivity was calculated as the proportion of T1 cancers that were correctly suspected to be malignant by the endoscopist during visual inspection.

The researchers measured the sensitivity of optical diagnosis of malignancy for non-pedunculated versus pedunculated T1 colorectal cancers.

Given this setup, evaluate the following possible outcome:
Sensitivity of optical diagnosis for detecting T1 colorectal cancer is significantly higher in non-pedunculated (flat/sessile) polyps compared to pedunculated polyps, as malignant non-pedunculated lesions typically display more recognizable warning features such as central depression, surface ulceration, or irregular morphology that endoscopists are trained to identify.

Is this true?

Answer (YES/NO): NO